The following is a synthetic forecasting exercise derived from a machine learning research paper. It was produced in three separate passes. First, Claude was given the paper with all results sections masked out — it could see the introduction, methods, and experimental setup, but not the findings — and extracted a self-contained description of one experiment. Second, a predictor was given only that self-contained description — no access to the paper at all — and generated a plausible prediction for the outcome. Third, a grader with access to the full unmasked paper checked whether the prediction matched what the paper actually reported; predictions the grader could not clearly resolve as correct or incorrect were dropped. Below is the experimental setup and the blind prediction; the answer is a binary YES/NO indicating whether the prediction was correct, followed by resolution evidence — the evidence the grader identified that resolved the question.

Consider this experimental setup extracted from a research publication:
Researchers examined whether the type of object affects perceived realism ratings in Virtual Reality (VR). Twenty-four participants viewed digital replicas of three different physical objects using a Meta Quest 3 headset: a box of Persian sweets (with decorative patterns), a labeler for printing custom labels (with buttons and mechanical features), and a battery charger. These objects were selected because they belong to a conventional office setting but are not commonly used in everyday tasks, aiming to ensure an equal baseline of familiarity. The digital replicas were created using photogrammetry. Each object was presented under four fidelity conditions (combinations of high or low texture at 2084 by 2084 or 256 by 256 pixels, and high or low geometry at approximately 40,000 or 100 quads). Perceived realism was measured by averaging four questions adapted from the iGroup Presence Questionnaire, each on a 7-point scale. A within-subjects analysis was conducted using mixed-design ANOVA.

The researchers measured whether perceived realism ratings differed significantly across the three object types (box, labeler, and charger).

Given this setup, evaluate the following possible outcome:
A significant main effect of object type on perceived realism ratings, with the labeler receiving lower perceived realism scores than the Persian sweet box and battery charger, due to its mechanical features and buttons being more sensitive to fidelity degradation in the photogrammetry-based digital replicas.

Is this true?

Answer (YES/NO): NO